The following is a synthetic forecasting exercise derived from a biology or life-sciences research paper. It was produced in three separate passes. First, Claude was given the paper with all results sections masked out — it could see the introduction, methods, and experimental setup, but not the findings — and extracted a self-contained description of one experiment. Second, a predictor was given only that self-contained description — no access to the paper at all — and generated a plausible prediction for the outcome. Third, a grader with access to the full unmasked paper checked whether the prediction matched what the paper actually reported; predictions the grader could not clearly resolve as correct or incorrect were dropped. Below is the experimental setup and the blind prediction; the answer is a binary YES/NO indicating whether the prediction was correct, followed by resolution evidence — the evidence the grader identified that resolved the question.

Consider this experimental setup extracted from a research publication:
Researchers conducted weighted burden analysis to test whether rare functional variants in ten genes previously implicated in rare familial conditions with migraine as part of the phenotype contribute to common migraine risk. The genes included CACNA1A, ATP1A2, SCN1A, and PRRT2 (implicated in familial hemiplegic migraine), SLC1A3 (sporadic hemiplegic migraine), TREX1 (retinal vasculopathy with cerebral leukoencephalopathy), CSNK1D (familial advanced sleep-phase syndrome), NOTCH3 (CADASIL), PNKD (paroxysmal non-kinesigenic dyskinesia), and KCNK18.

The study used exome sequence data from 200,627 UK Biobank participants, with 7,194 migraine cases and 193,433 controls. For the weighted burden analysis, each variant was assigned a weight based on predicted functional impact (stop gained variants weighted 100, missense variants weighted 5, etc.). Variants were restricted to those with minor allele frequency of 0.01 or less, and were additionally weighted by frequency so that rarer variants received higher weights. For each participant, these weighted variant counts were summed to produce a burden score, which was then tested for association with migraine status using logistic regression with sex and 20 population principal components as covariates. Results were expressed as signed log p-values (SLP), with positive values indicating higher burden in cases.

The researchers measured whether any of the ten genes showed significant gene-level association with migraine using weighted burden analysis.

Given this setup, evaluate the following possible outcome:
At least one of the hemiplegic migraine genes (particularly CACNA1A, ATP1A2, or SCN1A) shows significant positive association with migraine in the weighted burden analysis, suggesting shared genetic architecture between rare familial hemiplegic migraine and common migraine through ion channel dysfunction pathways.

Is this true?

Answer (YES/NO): NO